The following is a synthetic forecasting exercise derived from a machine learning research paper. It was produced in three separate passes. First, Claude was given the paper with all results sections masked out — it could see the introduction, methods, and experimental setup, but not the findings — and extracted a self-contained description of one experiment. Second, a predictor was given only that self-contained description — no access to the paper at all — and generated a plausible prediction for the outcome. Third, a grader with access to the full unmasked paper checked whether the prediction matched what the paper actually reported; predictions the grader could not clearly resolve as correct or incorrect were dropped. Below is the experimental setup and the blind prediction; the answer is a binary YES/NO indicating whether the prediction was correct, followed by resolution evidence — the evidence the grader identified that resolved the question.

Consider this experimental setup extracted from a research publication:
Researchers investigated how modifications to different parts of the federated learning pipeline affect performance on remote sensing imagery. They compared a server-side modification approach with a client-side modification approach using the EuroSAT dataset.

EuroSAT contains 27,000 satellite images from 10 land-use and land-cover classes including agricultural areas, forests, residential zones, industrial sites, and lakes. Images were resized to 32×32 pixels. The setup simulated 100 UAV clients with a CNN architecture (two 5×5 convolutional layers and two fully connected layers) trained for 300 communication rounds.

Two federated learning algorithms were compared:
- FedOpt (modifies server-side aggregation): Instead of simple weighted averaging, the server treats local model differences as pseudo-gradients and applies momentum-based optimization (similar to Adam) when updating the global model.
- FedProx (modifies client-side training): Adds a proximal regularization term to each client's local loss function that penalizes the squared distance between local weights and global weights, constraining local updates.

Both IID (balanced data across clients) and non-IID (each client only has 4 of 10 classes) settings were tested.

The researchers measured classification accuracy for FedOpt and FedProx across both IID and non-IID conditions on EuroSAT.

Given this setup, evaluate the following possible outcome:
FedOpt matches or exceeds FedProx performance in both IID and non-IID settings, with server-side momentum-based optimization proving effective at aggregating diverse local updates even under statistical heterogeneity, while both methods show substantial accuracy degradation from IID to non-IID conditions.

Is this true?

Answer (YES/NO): NO